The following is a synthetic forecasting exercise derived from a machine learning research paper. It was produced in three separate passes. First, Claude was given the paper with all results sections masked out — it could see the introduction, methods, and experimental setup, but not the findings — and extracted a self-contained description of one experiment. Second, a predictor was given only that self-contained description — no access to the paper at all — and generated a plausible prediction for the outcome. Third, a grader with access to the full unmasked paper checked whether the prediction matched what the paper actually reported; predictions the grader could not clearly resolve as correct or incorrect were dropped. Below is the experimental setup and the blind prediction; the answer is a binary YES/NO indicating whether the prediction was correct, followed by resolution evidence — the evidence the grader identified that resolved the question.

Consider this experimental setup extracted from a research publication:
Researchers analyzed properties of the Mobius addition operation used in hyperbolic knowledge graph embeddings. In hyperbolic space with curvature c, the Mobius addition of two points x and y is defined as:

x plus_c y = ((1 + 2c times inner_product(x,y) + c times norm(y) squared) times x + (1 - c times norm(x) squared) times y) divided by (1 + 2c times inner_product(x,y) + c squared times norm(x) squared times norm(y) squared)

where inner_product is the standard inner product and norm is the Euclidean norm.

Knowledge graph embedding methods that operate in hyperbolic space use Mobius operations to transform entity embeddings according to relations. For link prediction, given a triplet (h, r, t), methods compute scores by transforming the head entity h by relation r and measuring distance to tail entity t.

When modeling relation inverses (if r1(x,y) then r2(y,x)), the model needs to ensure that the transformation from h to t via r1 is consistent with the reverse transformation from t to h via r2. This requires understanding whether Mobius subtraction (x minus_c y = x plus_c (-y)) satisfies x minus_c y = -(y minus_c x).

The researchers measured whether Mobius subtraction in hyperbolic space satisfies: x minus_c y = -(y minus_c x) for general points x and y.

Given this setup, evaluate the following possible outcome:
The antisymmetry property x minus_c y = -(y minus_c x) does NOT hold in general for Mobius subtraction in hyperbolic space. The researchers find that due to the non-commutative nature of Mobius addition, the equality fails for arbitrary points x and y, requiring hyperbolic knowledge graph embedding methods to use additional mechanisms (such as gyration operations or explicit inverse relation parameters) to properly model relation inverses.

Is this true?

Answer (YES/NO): YES